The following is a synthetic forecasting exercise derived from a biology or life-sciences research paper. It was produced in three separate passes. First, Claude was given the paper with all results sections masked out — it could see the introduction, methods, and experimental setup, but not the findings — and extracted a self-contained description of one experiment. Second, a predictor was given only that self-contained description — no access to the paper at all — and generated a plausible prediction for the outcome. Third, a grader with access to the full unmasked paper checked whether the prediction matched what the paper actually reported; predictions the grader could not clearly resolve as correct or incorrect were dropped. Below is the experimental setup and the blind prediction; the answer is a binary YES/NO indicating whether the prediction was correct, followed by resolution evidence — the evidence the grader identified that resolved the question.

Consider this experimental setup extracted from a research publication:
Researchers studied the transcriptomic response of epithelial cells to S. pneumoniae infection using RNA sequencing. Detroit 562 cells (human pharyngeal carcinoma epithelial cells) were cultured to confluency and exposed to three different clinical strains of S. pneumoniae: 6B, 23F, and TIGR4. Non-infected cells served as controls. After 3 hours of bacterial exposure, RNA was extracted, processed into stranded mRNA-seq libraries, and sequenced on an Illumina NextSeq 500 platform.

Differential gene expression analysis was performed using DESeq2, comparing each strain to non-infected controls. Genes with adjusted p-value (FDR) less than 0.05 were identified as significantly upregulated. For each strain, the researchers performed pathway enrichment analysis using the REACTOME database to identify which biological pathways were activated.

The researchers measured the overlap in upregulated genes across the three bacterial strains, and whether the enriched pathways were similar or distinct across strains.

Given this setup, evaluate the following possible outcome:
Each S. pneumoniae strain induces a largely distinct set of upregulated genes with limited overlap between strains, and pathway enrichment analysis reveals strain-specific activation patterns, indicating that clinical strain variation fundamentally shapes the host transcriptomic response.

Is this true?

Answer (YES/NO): YES